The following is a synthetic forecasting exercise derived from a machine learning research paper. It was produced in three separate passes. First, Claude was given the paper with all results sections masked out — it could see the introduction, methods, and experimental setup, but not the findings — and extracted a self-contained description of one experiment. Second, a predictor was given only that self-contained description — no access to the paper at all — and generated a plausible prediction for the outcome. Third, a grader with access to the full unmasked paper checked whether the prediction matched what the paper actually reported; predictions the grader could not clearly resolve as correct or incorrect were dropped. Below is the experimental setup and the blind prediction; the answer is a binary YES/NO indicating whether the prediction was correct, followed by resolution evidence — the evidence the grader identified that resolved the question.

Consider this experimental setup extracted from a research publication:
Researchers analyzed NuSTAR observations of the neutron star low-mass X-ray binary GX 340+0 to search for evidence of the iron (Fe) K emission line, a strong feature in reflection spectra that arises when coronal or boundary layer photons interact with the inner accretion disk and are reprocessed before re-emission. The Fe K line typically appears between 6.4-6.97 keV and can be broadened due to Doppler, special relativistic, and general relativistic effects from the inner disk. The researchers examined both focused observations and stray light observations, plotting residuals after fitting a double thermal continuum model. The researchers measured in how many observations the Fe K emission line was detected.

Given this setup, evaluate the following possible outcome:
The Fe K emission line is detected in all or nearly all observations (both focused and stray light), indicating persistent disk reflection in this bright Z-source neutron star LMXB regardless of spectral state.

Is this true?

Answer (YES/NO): YES